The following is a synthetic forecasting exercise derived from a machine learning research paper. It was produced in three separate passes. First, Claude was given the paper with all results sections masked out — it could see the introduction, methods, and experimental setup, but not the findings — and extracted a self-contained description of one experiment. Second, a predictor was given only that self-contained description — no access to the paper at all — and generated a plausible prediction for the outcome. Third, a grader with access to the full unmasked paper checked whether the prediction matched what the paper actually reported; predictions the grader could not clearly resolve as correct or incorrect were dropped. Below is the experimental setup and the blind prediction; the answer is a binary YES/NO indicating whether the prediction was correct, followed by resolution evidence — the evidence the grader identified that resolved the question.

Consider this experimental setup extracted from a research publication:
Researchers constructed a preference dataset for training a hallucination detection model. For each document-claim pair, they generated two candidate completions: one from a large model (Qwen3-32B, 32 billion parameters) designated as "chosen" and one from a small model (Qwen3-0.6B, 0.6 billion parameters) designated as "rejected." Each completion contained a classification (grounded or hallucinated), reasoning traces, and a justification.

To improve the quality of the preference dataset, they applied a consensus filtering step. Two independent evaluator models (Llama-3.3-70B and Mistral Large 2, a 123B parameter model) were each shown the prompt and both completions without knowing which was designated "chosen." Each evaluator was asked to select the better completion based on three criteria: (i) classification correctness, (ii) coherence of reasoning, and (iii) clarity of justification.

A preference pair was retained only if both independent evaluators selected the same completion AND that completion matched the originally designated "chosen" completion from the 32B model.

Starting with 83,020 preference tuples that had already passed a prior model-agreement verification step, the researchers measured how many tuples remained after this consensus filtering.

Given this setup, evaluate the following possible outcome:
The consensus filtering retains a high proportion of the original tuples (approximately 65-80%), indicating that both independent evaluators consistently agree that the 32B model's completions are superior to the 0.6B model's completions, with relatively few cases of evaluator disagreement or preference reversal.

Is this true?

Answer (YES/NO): NO